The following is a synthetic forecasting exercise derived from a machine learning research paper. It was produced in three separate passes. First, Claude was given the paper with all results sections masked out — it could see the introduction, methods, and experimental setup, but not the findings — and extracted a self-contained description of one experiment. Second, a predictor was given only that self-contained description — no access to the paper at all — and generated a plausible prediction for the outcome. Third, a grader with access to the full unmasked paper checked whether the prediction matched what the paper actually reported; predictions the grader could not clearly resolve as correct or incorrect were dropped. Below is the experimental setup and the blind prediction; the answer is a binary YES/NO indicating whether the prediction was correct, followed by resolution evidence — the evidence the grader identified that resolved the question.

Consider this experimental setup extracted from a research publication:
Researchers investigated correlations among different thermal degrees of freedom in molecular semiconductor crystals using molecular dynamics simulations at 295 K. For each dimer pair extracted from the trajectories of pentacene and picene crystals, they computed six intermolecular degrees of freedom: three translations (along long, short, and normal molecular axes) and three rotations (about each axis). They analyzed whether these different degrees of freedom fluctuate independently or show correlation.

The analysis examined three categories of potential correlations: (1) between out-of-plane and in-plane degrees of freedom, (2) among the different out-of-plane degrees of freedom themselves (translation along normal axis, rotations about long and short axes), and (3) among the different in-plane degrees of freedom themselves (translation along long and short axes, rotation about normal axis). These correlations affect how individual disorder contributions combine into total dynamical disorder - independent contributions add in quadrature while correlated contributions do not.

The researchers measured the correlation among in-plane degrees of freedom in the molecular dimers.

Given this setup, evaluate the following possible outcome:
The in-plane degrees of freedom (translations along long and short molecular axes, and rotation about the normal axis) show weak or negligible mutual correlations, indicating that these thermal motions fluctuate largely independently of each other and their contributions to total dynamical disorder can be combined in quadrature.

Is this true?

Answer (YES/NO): NO